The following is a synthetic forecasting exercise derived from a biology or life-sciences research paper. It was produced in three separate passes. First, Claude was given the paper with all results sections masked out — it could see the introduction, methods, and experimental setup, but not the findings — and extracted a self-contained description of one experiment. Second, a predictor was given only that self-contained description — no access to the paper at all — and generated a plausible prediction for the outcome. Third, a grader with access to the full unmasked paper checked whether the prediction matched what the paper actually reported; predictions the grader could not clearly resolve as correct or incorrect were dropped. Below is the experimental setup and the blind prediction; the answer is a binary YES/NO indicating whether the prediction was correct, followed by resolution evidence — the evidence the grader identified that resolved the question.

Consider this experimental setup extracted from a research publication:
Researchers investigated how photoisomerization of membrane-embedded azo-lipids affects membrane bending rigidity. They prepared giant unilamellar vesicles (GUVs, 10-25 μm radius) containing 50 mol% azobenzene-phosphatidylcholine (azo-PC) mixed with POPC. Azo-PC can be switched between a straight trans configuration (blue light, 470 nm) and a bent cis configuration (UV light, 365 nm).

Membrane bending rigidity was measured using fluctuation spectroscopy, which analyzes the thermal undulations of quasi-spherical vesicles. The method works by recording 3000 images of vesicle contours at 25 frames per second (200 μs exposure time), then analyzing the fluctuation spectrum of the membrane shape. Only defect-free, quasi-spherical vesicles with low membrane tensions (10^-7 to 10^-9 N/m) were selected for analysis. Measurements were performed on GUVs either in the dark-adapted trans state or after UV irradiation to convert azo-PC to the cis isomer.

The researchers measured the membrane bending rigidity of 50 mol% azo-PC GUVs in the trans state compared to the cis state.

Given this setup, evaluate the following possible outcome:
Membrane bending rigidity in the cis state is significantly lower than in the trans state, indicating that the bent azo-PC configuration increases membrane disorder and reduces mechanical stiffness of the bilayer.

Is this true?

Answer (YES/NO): YES